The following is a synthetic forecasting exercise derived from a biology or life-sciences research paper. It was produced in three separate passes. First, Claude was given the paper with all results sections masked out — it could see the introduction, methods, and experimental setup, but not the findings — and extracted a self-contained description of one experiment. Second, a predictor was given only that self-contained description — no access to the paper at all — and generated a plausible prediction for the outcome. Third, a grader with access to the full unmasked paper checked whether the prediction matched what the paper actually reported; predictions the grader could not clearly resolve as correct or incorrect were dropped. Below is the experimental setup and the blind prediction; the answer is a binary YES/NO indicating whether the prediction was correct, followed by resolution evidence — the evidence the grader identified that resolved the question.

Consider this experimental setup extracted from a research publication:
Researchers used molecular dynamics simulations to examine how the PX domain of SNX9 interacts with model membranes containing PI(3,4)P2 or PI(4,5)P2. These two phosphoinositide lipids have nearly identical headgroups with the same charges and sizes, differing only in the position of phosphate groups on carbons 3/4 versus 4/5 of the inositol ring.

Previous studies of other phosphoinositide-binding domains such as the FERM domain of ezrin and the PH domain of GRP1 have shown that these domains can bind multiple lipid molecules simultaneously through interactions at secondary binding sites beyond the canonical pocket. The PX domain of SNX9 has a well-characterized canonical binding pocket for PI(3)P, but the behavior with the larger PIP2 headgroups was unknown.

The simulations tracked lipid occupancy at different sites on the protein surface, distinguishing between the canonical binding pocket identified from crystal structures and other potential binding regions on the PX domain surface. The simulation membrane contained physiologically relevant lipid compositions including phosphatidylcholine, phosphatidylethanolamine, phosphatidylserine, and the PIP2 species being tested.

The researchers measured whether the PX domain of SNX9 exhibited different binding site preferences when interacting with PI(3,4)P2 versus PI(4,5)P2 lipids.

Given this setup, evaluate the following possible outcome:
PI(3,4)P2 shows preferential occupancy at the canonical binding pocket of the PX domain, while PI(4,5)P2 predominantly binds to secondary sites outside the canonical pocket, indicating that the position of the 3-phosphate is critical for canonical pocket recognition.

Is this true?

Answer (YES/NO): NO